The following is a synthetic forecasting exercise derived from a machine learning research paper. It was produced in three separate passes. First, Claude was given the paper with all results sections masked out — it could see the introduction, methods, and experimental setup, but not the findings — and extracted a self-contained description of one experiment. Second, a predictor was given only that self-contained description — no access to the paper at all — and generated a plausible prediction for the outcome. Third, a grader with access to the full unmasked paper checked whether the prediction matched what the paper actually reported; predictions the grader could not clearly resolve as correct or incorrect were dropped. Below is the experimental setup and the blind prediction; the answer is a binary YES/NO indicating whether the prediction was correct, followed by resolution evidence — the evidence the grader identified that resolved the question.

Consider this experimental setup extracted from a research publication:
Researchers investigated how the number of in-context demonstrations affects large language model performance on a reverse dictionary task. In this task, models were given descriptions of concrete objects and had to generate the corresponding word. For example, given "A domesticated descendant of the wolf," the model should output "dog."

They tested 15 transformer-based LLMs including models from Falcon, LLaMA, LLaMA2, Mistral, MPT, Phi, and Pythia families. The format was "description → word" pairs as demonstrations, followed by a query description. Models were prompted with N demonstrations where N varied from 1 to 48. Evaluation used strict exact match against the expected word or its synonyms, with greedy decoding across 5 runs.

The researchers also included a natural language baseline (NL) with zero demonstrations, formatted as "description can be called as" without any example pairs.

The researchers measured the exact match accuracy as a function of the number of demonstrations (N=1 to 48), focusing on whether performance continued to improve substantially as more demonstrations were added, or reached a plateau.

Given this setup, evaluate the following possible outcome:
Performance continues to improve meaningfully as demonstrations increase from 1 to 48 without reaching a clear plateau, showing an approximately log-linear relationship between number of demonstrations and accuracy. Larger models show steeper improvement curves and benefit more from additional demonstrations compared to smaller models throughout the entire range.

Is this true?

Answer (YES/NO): NO